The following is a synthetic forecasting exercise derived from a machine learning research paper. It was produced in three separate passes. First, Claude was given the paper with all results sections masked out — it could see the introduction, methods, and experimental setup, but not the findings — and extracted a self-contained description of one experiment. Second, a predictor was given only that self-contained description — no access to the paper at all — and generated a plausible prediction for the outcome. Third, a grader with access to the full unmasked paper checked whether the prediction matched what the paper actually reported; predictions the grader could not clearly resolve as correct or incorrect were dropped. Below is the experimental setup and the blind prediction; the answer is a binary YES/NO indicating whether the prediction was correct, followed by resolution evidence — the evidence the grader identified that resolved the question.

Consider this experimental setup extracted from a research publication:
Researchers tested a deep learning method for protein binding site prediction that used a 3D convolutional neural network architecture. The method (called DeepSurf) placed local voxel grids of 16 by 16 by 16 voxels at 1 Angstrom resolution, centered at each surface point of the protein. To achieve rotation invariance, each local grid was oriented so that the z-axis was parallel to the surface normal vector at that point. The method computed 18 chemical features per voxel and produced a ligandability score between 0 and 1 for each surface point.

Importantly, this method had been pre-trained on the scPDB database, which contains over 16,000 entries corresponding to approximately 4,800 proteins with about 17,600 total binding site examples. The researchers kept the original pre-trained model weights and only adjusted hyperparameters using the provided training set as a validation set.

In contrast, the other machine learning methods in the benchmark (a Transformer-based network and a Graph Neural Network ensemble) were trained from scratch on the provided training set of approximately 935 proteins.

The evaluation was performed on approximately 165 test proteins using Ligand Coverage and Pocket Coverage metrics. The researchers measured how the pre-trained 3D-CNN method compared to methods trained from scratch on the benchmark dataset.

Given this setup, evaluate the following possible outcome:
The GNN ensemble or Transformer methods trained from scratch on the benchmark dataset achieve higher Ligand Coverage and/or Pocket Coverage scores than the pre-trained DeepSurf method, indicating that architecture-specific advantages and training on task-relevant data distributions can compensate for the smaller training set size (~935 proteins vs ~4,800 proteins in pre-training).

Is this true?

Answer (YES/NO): NO